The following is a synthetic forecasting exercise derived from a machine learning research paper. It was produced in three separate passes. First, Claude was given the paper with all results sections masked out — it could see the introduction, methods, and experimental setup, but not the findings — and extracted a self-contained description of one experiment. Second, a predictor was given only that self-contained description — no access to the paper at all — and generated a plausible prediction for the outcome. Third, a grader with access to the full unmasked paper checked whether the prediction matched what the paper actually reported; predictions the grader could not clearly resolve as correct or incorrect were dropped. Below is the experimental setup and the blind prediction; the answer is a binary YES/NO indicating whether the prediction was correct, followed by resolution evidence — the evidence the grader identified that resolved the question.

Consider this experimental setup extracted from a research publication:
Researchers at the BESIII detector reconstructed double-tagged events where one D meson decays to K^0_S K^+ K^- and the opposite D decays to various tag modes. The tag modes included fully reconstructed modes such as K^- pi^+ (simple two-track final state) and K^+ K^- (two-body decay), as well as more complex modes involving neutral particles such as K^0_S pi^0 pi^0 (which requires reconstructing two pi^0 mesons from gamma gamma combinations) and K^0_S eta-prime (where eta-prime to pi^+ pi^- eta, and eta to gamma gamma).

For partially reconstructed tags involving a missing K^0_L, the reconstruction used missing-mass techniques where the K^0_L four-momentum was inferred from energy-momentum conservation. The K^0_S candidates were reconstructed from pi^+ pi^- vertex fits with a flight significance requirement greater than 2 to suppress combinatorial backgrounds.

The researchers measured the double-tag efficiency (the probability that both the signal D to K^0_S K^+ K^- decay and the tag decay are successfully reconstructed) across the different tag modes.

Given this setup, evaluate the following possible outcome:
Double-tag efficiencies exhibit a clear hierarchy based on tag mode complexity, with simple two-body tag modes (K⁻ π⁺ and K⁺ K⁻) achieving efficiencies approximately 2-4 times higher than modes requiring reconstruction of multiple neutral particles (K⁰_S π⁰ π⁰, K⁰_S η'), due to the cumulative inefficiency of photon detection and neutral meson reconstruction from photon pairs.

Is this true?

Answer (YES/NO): NO